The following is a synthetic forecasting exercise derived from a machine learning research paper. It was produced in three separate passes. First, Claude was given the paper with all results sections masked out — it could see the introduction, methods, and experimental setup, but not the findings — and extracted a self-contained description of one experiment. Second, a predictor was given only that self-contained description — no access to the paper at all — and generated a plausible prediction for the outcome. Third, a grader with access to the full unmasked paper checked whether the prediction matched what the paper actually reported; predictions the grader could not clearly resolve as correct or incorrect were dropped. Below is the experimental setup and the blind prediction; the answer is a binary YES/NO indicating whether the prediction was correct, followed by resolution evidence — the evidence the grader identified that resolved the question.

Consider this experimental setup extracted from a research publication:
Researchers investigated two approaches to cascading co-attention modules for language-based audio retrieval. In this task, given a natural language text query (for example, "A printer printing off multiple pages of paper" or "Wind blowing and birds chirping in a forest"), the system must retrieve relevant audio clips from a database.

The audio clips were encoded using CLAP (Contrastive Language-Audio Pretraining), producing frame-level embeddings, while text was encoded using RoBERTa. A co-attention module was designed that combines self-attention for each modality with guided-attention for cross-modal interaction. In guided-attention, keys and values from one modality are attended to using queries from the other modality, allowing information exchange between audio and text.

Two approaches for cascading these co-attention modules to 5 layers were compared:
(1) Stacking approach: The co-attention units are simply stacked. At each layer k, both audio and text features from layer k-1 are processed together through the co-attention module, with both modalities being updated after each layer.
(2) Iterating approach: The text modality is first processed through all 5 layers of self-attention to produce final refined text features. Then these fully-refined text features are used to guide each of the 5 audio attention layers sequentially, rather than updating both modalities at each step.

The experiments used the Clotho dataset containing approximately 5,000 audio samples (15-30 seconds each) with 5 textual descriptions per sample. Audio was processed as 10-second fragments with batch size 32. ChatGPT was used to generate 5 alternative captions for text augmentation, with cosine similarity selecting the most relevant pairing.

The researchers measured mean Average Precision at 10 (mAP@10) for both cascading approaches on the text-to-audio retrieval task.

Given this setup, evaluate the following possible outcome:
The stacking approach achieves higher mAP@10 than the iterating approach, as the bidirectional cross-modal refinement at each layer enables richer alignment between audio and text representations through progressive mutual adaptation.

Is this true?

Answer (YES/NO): NO